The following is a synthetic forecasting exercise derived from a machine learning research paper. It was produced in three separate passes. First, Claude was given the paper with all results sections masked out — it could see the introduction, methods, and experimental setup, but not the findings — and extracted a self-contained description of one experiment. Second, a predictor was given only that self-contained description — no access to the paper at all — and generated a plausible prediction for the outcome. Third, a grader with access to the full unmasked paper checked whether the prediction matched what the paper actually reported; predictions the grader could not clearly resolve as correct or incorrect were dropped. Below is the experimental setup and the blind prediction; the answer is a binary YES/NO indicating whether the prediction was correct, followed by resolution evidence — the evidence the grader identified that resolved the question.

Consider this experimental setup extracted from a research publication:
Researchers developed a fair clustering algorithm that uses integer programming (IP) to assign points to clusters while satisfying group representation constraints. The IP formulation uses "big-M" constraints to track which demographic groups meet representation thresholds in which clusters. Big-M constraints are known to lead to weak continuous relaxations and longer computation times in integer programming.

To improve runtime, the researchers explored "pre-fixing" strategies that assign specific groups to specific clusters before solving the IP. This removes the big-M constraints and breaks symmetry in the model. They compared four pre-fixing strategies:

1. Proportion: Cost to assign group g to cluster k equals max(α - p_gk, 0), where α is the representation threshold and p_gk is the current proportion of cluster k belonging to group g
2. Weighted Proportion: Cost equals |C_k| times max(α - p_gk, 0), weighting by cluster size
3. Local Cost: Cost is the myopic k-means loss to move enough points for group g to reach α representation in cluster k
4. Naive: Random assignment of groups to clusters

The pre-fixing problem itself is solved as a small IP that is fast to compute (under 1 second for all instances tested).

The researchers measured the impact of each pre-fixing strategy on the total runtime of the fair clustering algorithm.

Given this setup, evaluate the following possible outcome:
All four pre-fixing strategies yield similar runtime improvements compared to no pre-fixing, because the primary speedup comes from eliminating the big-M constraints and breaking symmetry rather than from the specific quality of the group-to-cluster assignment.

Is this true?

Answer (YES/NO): NO